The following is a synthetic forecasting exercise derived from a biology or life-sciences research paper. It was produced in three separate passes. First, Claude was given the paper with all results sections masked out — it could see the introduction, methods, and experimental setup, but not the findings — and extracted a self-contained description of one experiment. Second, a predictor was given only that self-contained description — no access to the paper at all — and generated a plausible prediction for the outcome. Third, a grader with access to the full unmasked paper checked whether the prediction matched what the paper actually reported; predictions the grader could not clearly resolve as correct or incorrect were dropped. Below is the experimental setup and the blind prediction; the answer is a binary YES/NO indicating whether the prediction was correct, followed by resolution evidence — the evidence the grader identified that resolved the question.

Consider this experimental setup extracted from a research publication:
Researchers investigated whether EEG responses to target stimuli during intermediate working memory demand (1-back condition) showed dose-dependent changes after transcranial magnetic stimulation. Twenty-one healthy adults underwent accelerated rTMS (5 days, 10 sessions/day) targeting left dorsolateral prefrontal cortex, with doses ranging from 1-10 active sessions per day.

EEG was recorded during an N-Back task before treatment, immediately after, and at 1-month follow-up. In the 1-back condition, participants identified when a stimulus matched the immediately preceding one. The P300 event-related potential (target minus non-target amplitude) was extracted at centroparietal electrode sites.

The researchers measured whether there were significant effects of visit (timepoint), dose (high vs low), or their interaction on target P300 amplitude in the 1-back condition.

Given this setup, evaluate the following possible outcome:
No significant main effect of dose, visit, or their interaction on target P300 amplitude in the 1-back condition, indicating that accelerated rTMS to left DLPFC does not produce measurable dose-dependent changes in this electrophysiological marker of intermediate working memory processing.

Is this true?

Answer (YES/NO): YES